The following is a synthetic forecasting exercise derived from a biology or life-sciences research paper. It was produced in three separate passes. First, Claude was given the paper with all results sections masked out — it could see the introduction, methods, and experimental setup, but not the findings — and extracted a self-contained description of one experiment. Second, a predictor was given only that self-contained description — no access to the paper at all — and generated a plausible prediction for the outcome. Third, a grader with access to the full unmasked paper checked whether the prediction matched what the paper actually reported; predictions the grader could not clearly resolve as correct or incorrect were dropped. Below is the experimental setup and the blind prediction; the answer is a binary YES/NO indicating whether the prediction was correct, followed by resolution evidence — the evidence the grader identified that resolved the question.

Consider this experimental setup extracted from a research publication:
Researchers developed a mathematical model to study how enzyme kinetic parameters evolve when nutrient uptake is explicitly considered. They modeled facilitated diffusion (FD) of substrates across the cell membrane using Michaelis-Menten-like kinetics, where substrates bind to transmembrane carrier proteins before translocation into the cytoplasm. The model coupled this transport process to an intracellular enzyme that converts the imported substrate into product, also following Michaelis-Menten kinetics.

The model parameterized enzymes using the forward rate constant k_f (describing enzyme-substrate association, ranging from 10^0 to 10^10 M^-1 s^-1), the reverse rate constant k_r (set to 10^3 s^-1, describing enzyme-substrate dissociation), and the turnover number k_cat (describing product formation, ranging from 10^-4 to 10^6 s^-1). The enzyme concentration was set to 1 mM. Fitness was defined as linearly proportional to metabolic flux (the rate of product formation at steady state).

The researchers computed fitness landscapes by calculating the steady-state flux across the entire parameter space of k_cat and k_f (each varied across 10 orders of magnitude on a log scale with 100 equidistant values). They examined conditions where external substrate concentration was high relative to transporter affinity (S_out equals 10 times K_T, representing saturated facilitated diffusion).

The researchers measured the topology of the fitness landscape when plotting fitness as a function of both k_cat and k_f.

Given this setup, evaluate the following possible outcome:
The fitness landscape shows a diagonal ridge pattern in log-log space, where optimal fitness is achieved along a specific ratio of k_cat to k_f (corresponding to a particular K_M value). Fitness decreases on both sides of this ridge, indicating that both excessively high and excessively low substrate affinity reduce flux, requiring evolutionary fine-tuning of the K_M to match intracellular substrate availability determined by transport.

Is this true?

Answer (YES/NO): NO